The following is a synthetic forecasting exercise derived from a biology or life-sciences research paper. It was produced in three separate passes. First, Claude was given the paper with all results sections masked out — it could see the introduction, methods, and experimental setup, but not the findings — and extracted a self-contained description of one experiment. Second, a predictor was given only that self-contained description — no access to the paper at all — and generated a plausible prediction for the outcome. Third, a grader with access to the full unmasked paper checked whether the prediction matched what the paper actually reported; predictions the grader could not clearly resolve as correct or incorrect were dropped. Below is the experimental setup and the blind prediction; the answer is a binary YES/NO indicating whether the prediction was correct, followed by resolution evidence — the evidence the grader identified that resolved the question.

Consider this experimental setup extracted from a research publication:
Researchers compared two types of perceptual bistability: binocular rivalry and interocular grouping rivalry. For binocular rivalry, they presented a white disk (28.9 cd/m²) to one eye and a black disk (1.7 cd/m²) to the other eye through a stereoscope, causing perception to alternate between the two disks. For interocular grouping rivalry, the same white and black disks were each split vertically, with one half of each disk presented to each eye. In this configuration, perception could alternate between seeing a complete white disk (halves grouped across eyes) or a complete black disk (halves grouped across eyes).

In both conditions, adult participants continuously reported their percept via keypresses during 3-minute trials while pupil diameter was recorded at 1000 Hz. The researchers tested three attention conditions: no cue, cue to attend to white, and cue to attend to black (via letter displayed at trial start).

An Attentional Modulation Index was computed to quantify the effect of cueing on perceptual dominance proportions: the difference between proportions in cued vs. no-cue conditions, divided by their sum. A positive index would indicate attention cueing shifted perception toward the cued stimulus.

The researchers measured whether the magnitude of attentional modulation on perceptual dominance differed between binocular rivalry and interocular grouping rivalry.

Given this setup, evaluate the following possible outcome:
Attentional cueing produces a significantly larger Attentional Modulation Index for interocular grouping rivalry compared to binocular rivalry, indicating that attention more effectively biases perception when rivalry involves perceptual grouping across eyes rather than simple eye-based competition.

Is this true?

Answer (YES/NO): NO